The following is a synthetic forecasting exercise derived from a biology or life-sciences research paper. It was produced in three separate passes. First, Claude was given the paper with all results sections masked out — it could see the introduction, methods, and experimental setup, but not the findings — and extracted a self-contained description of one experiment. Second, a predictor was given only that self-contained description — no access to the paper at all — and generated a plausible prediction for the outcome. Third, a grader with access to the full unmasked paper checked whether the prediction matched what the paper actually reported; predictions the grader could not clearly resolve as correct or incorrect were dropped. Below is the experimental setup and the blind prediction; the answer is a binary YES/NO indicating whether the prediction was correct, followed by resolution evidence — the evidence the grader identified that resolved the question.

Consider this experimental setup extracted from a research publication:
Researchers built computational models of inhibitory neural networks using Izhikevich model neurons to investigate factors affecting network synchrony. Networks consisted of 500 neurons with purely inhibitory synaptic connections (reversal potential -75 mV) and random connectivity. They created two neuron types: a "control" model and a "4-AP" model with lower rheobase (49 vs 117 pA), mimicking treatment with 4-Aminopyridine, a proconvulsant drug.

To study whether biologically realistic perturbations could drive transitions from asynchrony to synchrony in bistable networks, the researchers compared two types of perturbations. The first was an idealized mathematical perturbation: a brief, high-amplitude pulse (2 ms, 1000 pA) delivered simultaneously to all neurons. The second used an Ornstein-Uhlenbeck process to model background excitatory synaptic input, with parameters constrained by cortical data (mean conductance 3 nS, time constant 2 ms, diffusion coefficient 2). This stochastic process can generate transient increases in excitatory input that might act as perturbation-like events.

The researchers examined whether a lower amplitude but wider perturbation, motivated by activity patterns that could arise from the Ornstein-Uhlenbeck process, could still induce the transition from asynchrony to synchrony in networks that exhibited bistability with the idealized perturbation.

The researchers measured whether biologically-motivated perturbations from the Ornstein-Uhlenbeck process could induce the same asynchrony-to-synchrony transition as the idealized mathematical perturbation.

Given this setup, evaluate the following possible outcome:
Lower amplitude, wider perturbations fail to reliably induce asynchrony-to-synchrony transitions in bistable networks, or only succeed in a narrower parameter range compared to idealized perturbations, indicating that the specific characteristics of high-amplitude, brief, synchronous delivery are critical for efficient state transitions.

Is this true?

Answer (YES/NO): NO